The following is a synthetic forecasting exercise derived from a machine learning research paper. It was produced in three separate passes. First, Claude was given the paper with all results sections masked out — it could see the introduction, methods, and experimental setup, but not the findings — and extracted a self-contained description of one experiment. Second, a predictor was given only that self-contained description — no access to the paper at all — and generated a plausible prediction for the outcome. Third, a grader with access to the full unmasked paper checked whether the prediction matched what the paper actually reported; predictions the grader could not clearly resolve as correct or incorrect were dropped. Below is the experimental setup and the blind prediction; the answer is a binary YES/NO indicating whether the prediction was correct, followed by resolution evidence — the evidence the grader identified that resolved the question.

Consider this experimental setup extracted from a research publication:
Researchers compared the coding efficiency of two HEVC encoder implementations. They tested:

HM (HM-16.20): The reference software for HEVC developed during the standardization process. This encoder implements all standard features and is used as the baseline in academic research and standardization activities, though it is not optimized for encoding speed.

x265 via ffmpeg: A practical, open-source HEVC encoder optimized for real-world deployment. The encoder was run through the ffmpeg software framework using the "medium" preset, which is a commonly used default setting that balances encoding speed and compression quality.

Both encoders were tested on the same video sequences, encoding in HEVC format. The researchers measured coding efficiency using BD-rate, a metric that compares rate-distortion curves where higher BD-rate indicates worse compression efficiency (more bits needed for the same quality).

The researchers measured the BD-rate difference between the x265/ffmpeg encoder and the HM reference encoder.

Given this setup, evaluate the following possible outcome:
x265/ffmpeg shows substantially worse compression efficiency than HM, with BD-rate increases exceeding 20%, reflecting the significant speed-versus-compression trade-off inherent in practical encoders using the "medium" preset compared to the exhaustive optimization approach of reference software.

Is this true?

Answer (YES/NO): NO